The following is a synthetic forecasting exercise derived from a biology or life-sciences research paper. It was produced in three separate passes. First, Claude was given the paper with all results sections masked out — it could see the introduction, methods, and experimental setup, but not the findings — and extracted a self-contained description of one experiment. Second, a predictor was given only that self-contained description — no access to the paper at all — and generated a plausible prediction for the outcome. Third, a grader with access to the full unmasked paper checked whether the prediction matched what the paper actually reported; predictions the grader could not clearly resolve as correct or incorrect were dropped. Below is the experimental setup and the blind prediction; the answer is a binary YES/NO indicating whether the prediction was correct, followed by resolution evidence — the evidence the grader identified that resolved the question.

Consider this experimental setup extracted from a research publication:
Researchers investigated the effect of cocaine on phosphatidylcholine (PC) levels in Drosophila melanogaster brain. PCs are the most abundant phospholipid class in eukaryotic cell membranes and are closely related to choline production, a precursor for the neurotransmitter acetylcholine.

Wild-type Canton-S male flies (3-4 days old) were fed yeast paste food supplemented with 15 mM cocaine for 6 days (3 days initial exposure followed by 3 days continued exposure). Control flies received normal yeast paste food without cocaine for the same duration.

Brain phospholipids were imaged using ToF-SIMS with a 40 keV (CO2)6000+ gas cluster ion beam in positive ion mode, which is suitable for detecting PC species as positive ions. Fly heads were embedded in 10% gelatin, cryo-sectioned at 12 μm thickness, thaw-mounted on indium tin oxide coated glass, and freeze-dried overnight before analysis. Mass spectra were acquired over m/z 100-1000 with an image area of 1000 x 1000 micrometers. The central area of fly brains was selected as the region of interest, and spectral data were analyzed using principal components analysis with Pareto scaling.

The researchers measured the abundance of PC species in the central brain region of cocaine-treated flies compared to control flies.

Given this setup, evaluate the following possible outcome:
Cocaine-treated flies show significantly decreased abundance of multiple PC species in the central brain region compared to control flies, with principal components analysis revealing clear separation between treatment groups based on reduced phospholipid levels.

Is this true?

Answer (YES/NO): NO